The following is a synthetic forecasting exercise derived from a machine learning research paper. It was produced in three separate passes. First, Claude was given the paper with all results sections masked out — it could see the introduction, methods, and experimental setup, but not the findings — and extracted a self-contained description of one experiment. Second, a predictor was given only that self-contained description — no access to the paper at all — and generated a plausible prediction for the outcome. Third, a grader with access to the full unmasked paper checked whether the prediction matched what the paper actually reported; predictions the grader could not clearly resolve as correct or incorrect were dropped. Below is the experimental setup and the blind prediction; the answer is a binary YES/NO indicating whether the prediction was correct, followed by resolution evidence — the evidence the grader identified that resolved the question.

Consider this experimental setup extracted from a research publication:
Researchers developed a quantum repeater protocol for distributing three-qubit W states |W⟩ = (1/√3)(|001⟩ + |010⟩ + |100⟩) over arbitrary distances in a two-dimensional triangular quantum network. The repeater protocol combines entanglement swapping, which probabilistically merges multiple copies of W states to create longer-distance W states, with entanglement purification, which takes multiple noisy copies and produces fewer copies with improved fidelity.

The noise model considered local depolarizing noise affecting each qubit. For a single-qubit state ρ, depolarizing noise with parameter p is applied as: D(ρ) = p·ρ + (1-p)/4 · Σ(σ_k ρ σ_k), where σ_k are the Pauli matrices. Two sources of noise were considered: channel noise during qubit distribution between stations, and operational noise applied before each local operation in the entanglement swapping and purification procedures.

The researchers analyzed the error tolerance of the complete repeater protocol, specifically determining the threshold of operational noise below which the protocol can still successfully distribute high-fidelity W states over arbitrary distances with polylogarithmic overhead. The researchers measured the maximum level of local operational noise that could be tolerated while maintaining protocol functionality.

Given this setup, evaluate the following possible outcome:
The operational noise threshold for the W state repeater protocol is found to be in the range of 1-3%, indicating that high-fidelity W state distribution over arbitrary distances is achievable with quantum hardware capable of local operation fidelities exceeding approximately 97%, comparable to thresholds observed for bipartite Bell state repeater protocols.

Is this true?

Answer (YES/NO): NO